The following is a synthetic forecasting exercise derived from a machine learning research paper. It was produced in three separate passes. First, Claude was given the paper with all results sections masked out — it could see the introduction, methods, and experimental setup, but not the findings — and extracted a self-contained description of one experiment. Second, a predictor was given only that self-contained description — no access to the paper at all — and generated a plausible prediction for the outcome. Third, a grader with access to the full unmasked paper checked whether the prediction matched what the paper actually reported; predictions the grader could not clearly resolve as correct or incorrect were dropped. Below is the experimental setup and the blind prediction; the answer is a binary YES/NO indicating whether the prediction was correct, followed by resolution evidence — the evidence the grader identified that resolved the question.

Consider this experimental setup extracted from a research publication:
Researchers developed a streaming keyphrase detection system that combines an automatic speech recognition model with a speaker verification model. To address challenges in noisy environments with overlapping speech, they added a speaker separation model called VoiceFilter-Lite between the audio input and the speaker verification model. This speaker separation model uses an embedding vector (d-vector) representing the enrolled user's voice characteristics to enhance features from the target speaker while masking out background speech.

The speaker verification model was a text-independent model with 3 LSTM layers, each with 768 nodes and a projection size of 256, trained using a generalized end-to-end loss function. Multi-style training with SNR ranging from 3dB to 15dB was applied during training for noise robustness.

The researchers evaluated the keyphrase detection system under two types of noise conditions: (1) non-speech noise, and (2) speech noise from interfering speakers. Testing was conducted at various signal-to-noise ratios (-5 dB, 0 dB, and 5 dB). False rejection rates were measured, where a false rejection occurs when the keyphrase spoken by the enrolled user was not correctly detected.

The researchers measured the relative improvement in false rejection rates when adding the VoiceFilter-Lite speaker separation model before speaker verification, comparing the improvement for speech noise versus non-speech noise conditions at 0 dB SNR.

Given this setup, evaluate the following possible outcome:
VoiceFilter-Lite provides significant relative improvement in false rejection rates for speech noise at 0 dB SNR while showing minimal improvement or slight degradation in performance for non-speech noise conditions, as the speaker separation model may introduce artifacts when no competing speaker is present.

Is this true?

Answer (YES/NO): NO